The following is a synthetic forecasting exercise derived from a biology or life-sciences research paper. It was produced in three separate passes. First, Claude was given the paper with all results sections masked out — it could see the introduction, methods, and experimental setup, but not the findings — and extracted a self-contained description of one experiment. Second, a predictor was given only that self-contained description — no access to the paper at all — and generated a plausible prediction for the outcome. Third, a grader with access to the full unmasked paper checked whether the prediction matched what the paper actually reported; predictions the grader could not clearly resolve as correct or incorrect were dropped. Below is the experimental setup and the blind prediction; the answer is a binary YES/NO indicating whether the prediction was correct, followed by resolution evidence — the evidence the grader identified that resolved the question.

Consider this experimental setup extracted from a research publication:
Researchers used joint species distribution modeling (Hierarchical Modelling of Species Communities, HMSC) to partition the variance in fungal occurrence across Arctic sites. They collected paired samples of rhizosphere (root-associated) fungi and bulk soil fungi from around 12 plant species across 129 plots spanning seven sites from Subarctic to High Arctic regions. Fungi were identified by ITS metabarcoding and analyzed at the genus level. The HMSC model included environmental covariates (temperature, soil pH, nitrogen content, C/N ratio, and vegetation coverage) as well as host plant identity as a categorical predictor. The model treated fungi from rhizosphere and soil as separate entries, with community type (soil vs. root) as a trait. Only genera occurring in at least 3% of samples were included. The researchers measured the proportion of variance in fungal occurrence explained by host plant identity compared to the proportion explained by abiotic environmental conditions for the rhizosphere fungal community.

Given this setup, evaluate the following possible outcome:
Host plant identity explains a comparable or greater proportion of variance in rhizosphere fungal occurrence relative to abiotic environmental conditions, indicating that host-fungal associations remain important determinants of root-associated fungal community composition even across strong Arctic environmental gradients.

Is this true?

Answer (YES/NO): NO